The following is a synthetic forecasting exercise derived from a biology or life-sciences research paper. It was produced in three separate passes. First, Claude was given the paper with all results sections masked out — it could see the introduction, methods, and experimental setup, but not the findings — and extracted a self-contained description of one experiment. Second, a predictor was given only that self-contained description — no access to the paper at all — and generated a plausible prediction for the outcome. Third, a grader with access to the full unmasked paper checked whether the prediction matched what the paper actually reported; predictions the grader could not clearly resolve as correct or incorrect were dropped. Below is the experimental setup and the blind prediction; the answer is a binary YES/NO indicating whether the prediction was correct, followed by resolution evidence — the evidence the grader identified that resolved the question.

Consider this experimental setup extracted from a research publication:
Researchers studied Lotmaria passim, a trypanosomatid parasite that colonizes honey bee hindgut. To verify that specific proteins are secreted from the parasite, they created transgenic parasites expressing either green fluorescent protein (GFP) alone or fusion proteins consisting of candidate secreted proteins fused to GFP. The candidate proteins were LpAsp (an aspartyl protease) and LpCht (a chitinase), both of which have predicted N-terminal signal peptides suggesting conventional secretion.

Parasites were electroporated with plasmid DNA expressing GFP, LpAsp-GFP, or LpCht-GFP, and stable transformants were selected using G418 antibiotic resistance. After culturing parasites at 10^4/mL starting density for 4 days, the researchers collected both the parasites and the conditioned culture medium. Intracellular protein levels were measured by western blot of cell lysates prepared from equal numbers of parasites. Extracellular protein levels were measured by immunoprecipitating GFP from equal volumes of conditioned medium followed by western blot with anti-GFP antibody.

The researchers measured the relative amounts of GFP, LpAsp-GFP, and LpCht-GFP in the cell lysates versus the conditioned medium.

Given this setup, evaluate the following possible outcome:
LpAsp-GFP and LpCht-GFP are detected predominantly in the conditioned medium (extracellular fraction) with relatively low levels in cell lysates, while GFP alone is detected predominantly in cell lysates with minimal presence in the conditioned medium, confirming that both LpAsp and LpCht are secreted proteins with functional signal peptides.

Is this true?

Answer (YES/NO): YES